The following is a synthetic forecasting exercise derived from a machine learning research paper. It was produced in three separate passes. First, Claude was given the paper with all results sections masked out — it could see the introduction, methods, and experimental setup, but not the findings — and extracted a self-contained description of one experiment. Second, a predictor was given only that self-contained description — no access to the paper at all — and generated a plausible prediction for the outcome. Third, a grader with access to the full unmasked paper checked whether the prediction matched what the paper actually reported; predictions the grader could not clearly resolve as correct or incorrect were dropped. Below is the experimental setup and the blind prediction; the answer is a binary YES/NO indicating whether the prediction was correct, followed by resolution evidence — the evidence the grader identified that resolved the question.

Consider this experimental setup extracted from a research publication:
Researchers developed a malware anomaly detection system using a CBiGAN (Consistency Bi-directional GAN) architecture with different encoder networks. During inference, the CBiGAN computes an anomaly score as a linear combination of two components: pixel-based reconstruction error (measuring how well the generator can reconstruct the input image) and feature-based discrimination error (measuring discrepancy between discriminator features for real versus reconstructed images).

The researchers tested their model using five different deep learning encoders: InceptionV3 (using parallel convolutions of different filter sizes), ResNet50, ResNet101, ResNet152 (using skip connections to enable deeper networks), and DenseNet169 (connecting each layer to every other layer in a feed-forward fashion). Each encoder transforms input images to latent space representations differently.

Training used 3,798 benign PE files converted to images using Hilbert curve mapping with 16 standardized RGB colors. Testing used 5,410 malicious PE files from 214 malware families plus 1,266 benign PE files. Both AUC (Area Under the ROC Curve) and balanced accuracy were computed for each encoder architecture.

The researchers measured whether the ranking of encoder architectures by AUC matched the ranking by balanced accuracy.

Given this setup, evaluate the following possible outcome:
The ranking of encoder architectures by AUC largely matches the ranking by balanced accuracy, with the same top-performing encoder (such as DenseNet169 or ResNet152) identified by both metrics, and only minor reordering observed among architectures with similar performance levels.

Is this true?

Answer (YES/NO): NO